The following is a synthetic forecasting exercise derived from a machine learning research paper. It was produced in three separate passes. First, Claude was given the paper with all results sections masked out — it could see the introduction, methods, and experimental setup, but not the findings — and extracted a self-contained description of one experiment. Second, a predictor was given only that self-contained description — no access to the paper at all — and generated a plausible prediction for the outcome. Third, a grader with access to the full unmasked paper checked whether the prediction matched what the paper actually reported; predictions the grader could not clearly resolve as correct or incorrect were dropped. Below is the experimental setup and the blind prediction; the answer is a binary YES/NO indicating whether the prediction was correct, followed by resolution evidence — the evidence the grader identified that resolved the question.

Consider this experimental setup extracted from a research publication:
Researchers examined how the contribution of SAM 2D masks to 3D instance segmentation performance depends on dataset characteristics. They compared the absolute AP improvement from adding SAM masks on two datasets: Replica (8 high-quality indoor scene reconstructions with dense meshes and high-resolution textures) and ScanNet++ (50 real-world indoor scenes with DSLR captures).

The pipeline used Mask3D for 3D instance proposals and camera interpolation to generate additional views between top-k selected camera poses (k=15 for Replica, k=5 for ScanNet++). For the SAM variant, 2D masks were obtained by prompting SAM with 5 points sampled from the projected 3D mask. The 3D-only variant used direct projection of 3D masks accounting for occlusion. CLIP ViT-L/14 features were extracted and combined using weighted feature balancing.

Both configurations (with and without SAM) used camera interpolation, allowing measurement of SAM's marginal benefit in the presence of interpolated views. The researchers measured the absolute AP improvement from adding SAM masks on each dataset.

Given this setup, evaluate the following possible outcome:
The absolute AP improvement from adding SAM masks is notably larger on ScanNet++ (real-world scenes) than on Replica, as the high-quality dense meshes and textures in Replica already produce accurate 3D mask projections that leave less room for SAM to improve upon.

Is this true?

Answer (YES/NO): YES